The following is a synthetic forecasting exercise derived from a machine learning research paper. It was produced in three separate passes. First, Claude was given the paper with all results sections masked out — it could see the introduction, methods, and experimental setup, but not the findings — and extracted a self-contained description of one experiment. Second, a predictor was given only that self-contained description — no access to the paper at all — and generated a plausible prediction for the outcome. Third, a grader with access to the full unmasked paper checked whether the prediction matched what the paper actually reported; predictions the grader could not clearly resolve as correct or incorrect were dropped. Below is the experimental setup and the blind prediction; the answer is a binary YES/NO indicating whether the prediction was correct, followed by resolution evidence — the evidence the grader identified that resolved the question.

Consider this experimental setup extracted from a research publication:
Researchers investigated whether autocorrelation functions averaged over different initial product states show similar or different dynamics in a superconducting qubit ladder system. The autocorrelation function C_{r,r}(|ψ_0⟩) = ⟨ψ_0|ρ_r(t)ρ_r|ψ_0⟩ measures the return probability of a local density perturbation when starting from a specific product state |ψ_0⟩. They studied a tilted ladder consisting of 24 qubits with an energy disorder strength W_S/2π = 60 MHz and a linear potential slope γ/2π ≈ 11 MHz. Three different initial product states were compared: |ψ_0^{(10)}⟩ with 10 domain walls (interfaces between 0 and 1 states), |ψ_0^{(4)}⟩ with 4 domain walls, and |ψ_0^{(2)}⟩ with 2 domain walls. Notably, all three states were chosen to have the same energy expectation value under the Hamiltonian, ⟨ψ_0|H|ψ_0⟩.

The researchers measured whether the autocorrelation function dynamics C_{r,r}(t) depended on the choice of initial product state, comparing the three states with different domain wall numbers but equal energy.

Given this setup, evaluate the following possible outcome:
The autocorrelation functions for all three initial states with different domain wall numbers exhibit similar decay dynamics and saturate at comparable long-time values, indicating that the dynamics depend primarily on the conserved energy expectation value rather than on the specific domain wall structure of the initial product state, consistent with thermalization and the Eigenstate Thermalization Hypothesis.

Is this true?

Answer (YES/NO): NO